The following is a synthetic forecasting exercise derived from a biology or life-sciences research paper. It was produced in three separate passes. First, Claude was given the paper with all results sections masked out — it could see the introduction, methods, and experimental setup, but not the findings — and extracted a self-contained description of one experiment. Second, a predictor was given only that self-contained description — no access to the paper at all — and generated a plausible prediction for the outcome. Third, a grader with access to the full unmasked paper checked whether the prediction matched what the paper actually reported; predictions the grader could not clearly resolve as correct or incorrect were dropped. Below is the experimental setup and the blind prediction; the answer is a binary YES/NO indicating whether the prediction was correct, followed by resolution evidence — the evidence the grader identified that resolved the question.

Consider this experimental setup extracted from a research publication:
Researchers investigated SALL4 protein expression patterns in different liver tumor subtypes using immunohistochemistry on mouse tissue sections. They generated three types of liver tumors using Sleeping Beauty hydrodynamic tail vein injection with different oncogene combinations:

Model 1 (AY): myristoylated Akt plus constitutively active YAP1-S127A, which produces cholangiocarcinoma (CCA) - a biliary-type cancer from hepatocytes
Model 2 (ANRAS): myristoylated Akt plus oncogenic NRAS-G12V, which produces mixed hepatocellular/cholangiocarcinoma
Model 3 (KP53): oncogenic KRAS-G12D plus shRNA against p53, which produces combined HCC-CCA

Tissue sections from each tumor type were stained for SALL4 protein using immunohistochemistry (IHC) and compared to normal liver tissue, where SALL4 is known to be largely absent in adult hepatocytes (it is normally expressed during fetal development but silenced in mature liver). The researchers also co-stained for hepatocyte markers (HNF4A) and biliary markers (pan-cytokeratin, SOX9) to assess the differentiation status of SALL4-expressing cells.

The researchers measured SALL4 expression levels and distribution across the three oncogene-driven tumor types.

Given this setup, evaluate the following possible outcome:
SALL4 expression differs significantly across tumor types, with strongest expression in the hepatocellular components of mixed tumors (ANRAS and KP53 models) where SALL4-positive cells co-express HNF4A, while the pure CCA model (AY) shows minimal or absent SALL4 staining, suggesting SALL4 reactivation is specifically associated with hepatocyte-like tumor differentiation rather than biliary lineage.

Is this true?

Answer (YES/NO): NO